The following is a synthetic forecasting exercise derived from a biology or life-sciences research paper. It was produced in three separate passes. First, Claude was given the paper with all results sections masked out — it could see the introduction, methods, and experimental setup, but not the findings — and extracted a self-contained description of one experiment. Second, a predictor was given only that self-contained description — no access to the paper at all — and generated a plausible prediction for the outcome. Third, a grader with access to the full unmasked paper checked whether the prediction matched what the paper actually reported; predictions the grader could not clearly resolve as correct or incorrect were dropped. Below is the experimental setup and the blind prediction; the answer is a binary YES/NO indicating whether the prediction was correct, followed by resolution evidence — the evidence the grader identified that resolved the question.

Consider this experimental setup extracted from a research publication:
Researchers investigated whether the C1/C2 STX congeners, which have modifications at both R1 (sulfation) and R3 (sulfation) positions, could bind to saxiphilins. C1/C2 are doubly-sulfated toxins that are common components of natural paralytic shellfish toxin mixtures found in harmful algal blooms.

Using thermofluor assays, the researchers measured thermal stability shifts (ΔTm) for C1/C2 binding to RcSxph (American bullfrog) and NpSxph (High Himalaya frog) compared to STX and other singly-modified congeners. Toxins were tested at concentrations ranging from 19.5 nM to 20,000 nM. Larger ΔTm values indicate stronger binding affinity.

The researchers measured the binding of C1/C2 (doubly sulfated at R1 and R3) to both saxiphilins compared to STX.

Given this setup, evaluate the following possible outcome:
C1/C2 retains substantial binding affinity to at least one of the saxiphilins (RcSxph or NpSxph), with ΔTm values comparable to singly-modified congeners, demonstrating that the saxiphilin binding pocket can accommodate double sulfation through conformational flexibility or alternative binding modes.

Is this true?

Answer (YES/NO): NO